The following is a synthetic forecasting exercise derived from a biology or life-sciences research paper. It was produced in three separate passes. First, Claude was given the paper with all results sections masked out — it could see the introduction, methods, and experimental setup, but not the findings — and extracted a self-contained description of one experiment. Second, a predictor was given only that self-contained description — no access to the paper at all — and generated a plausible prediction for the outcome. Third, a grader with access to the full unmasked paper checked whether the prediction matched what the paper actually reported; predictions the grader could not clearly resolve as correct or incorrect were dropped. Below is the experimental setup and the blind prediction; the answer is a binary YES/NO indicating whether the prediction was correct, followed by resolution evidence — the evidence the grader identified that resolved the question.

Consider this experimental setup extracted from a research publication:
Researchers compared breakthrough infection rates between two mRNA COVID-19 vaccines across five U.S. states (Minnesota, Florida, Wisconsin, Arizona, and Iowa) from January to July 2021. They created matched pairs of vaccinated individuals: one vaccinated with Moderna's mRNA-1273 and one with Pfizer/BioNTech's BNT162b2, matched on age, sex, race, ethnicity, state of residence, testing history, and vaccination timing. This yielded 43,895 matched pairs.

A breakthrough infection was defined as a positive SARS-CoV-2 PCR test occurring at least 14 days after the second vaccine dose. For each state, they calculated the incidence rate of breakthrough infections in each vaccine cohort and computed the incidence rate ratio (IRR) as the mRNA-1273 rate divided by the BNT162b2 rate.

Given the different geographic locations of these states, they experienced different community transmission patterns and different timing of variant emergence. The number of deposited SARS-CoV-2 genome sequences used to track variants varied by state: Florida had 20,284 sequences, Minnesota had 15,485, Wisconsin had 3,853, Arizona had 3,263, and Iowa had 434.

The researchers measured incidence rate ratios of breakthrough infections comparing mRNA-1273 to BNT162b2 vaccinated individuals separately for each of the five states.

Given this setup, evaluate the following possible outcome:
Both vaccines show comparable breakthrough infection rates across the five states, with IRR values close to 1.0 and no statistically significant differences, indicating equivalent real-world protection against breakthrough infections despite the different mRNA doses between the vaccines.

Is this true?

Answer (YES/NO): NO